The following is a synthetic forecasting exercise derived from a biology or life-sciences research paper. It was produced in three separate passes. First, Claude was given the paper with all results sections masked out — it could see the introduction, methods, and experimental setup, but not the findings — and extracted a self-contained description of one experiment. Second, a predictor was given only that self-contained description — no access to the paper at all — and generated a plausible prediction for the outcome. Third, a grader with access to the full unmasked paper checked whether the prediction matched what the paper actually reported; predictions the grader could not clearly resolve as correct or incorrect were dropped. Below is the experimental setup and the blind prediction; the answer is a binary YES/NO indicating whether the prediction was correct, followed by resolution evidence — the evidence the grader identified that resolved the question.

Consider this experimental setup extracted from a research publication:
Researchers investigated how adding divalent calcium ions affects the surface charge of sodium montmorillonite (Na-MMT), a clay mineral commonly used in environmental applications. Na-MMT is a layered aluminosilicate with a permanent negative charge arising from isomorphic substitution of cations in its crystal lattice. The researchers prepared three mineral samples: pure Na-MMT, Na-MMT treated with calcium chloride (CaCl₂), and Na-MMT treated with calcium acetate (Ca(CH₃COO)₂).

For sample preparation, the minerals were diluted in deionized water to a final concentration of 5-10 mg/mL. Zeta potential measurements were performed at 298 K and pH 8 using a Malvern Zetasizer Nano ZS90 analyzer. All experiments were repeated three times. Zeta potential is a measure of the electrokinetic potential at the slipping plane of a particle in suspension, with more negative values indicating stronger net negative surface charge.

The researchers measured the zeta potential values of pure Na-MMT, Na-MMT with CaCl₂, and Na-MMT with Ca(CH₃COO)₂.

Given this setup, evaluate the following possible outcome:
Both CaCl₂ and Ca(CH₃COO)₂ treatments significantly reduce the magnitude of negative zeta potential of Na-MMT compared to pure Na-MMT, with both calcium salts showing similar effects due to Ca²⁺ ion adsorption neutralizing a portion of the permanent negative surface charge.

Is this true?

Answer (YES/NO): YES